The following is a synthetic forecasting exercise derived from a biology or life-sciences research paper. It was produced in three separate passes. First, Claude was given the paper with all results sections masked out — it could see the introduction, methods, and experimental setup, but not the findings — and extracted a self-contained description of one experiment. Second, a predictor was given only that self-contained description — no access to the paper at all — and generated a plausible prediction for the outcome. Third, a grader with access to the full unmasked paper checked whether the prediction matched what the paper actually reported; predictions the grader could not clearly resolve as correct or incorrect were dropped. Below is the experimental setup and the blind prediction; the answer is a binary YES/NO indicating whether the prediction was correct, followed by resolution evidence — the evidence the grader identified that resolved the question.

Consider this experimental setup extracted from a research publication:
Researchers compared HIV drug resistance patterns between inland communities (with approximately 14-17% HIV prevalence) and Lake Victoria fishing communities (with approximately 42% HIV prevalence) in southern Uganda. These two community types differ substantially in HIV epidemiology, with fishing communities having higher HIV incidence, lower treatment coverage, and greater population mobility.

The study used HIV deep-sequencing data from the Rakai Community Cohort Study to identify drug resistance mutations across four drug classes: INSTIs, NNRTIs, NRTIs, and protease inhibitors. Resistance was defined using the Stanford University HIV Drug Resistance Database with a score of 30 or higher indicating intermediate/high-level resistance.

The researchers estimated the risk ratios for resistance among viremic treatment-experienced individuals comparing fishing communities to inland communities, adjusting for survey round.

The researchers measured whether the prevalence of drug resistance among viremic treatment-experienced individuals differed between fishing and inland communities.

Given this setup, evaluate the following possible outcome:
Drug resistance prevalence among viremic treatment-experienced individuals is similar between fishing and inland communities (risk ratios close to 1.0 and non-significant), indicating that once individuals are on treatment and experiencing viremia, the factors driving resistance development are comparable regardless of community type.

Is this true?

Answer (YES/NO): NO